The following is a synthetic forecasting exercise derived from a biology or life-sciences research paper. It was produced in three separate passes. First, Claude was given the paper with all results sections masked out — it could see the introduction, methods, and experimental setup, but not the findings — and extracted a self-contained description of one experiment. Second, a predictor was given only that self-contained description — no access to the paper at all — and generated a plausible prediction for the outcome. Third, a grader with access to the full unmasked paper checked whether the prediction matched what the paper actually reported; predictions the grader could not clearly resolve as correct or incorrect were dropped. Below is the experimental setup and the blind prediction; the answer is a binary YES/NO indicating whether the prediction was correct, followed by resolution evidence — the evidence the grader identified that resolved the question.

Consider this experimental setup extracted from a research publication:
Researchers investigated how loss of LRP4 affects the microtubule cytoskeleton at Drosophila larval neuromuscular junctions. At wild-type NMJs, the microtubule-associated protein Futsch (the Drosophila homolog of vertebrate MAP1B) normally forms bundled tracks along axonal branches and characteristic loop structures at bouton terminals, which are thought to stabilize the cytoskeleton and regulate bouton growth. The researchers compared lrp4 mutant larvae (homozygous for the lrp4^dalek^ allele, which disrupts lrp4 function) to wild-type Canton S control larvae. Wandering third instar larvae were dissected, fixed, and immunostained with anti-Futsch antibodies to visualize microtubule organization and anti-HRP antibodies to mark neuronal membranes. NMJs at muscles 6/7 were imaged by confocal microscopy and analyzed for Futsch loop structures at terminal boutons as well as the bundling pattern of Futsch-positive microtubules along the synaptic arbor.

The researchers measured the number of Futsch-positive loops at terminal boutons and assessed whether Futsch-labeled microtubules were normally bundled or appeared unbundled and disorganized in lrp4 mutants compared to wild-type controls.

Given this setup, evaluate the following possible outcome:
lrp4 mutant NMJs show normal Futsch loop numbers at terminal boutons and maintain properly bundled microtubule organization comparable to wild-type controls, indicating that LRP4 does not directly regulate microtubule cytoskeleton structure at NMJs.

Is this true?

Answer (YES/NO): NO